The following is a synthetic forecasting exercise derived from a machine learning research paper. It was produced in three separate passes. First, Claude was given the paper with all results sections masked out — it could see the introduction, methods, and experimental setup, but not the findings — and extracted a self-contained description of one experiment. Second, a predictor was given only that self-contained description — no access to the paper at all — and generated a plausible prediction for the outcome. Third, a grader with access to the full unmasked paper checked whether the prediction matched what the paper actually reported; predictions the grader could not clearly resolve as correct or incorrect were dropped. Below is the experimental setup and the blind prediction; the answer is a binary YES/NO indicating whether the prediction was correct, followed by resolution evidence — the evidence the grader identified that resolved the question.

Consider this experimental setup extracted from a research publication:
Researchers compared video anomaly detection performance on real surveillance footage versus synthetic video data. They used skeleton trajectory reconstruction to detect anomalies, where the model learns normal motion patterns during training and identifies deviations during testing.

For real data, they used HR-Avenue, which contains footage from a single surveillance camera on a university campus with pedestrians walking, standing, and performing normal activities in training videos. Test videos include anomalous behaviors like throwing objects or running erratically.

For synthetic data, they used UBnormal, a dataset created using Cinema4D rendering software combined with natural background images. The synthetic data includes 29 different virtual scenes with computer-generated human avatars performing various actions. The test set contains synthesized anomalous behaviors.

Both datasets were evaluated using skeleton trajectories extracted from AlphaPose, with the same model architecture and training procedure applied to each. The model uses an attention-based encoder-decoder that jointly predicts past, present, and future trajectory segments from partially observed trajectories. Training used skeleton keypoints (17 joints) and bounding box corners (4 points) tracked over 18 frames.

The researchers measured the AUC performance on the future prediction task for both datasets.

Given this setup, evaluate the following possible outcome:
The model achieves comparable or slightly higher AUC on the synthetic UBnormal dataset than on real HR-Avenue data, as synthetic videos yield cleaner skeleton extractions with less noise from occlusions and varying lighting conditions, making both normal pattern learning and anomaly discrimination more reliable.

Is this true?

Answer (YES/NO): NO